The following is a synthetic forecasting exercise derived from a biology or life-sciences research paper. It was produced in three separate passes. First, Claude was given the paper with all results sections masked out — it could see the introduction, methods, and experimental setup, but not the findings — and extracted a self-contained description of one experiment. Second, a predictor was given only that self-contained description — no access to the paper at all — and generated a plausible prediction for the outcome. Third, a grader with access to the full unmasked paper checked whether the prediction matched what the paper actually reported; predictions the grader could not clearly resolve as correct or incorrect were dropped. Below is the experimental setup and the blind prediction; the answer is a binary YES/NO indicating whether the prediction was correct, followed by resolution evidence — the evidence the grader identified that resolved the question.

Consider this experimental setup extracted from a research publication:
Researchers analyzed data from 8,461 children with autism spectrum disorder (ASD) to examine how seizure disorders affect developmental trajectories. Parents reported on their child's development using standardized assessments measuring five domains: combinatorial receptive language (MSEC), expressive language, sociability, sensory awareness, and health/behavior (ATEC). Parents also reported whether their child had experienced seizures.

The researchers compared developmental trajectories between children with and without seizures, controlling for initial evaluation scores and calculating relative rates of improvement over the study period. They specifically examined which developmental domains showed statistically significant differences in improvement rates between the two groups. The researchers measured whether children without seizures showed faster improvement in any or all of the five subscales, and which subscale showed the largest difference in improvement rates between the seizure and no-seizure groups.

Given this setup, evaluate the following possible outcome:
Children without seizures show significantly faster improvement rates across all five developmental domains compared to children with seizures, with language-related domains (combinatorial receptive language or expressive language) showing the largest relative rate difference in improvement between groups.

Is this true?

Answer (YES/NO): NO